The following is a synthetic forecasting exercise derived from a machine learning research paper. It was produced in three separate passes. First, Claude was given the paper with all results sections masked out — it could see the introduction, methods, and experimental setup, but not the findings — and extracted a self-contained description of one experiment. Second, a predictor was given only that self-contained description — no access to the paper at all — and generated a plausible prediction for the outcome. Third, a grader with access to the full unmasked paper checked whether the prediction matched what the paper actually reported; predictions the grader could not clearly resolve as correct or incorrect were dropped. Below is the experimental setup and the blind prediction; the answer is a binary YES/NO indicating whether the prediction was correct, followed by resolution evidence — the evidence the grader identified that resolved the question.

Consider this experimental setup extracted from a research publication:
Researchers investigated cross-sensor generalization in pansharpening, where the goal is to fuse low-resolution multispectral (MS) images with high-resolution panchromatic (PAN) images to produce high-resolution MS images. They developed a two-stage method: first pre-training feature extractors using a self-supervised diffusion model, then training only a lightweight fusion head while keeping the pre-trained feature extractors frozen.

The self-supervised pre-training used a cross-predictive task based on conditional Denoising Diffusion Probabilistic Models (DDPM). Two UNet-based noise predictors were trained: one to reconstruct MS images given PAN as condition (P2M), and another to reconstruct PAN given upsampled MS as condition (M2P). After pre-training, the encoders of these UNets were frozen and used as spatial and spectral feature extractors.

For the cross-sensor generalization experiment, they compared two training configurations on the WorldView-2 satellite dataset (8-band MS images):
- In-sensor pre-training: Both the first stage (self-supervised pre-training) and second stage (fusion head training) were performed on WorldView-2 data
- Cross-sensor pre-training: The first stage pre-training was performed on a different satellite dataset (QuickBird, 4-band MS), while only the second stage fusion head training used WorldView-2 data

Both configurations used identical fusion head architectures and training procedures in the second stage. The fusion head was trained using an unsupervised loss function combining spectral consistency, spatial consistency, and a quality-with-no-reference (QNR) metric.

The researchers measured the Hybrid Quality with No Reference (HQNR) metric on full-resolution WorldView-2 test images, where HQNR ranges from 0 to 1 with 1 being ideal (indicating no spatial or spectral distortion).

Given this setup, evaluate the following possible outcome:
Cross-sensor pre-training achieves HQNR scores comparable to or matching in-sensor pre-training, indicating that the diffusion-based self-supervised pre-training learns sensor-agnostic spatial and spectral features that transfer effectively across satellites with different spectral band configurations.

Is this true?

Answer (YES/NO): NO